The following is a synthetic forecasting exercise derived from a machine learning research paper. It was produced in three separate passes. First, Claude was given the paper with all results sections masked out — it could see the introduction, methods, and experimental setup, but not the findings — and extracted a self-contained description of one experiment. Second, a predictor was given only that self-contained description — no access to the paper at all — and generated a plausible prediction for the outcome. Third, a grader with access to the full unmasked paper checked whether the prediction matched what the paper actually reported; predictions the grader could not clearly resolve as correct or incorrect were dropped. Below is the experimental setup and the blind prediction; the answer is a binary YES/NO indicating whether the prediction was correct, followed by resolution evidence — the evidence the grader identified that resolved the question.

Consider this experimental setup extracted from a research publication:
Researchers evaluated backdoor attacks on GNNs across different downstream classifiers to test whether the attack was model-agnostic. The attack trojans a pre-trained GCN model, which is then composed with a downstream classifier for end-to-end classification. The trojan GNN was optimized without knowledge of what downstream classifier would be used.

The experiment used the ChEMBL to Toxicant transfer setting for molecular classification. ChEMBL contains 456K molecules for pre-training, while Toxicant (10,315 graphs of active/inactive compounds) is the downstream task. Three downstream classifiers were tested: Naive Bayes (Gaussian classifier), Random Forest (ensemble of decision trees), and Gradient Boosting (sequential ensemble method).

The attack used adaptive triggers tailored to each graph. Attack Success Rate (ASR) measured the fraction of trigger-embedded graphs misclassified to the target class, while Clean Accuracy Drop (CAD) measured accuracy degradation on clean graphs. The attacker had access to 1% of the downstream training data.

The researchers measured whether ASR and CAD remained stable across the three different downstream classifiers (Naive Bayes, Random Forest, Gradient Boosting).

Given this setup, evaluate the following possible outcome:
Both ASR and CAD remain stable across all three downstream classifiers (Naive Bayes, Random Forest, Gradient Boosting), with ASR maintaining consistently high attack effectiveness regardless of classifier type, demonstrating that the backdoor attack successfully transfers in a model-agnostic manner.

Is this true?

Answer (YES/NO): YES